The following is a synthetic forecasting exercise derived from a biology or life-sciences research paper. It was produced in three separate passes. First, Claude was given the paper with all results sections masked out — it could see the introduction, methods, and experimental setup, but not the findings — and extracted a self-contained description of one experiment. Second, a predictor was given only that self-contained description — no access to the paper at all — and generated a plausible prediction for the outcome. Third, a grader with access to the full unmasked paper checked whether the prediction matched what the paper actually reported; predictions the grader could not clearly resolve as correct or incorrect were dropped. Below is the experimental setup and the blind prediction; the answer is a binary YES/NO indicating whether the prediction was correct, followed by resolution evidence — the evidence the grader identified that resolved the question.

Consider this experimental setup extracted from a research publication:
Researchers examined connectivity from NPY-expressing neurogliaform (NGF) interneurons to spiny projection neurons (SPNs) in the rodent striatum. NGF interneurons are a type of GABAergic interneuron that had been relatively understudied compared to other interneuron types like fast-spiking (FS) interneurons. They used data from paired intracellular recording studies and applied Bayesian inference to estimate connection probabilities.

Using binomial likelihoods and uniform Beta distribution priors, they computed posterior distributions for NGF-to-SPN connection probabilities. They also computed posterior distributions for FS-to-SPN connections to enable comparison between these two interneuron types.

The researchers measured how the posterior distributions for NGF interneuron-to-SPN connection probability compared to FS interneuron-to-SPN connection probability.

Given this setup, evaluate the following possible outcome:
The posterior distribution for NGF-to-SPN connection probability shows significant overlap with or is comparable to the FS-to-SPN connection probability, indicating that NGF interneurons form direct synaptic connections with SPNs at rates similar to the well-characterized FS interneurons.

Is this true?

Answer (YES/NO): YES